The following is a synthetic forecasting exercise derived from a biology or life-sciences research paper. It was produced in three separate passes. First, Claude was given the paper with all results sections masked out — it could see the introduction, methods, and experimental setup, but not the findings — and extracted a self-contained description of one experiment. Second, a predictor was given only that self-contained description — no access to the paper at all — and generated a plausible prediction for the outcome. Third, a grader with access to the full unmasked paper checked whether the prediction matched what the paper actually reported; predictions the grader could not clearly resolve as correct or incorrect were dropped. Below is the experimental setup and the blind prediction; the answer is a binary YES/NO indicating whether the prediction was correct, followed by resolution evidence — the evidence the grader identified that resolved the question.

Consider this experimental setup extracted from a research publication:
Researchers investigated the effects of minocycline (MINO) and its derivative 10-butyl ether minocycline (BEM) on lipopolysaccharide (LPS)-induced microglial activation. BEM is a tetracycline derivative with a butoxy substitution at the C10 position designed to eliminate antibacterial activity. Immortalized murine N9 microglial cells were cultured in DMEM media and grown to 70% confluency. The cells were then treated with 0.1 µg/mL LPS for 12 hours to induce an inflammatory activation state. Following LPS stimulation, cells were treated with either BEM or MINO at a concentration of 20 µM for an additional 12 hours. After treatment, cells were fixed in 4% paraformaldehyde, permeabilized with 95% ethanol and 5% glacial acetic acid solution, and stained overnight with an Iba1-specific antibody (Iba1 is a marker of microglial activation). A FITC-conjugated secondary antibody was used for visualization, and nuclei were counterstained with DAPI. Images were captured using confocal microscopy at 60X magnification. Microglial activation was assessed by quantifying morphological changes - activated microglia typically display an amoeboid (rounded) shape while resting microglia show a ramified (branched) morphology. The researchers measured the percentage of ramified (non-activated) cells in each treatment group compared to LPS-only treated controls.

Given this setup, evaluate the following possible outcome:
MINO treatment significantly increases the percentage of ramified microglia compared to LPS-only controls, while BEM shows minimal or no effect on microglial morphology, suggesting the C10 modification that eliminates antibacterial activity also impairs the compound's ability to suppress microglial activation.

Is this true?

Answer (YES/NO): NO